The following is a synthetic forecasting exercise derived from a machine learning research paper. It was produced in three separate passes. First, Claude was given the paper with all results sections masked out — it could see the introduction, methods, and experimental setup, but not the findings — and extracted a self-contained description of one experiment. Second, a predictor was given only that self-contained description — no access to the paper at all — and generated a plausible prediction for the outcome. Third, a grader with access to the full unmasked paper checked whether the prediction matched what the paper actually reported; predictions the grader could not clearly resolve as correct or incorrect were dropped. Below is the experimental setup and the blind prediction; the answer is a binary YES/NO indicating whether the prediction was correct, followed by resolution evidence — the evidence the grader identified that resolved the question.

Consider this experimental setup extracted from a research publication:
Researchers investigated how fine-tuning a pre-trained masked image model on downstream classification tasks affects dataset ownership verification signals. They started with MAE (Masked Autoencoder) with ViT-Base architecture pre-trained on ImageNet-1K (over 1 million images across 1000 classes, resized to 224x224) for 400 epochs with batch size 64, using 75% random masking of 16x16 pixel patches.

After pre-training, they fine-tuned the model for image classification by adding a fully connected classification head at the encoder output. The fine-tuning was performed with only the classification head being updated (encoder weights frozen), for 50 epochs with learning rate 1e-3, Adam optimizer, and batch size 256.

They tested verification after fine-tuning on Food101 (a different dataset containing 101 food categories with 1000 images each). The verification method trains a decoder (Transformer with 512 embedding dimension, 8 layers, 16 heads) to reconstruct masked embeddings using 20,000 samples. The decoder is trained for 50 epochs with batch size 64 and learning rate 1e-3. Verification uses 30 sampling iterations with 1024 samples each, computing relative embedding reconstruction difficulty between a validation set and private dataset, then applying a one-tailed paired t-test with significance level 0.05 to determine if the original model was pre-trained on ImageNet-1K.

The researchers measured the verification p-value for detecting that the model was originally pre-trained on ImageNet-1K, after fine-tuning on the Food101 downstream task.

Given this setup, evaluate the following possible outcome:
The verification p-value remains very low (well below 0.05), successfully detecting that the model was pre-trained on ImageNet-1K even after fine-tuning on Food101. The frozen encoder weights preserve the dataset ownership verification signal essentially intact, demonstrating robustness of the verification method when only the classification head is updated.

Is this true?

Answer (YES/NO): YES